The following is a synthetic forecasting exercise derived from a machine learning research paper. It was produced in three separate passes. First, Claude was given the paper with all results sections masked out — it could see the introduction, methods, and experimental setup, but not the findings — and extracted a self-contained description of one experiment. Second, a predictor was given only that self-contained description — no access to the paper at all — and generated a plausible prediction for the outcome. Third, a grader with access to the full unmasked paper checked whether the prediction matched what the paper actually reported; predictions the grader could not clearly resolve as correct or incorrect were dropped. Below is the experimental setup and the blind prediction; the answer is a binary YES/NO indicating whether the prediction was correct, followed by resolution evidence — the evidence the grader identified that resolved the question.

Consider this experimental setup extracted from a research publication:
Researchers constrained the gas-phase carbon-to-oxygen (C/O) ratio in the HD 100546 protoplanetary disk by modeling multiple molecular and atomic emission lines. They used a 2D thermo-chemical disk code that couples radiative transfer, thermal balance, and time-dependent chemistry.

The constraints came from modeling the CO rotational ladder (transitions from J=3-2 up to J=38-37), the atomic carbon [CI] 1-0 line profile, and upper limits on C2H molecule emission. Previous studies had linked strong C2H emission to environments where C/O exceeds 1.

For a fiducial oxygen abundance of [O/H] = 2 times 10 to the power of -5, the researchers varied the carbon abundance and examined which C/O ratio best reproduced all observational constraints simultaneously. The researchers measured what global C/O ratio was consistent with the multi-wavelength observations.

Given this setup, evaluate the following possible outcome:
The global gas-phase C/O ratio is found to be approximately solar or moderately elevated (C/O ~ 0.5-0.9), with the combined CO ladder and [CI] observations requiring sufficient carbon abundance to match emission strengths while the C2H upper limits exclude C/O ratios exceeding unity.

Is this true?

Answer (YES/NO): YES